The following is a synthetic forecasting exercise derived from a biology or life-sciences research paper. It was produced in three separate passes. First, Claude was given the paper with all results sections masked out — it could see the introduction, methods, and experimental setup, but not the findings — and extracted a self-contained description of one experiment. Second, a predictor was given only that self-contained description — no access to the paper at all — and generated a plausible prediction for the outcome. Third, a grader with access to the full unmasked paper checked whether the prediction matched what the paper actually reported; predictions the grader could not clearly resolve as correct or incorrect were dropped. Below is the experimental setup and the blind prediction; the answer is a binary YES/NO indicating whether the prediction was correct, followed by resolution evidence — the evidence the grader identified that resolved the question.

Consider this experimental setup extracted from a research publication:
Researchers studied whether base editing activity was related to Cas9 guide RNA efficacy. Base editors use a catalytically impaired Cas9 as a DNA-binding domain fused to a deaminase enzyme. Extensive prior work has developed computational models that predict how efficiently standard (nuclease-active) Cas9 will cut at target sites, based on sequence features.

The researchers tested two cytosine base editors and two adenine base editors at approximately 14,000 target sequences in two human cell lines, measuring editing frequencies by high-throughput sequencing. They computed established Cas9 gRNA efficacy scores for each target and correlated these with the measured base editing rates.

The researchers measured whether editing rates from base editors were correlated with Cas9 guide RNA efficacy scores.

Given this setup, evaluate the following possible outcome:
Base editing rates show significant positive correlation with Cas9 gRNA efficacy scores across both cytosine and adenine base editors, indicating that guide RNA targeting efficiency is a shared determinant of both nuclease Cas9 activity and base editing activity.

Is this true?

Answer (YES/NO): YES